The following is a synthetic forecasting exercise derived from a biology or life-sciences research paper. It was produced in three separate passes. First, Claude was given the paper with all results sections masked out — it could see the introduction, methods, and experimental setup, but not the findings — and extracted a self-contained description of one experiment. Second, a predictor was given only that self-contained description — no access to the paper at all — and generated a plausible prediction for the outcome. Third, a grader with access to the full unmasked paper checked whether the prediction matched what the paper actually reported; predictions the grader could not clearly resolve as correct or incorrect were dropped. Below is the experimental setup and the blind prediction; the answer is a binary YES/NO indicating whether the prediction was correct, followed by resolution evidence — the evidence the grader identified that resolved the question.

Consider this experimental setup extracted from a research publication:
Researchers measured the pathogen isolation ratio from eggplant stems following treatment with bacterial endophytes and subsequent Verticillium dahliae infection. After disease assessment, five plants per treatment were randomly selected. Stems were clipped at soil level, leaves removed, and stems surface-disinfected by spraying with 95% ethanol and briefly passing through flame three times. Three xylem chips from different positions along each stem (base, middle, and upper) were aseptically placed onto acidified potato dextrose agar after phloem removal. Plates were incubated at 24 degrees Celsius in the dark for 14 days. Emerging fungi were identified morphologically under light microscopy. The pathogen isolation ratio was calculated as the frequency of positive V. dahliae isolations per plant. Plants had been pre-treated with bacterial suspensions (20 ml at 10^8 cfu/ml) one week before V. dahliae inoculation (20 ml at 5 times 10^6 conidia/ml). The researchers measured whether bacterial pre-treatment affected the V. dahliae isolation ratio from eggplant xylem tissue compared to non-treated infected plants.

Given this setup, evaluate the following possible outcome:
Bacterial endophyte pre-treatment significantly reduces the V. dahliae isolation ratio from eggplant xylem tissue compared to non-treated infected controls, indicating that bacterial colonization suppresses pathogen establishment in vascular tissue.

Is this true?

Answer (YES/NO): YES